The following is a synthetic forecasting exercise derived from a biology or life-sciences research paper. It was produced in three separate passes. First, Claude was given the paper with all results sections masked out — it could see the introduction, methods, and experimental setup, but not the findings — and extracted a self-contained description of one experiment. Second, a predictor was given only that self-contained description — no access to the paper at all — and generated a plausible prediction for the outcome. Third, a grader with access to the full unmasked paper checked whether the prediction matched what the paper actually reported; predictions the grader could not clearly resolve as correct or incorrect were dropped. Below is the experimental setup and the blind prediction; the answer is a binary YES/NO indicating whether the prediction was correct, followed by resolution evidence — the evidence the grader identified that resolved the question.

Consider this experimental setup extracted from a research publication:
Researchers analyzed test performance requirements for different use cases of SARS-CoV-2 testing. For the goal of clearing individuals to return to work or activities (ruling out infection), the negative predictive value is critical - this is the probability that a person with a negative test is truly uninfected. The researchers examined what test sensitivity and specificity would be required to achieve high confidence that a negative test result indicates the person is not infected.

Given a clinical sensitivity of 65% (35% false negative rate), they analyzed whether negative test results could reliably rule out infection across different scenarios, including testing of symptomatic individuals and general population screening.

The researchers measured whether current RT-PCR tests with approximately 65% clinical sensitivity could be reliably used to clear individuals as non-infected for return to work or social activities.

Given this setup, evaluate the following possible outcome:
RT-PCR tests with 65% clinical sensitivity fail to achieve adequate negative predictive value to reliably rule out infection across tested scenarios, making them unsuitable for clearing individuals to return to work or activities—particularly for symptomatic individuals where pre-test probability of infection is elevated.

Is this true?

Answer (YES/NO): YES